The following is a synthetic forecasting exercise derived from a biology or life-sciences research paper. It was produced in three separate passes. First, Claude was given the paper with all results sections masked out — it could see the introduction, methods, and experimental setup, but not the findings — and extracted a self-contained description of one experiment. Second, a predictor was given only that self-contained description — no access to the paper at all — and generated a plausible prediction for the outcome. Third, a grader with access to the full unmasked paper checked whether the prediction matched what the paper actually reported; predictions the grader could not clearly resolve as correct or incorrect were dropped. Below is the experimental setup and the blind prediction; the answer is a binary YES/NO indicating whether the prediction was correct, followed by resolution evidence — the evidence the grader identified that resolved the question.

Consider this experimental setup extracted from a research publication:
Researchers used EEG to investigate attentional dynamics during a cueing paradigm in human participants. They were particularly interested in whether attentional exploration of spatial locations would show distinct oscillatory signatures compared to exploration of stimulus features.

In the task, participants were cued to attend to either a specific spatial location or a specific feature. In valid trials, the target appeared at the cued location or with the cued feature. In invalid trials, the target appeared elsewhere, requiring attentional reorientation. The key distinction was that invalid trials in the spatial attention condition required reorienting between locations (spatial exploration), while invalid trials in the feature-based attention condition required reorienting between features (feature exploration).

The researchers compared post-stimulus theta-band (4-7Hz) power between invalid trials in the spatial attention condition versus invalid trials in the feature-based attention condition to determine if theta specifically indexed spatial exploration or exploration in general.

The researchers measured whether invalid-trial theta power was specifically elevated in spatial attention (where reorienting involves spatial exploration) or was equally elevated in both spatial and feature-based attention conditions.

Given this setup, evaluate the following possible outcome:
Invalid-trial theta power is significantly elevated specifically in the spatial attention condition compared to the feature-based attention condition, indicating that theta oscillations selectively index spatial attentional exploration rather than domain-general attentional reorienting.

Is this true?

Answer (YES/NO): NO